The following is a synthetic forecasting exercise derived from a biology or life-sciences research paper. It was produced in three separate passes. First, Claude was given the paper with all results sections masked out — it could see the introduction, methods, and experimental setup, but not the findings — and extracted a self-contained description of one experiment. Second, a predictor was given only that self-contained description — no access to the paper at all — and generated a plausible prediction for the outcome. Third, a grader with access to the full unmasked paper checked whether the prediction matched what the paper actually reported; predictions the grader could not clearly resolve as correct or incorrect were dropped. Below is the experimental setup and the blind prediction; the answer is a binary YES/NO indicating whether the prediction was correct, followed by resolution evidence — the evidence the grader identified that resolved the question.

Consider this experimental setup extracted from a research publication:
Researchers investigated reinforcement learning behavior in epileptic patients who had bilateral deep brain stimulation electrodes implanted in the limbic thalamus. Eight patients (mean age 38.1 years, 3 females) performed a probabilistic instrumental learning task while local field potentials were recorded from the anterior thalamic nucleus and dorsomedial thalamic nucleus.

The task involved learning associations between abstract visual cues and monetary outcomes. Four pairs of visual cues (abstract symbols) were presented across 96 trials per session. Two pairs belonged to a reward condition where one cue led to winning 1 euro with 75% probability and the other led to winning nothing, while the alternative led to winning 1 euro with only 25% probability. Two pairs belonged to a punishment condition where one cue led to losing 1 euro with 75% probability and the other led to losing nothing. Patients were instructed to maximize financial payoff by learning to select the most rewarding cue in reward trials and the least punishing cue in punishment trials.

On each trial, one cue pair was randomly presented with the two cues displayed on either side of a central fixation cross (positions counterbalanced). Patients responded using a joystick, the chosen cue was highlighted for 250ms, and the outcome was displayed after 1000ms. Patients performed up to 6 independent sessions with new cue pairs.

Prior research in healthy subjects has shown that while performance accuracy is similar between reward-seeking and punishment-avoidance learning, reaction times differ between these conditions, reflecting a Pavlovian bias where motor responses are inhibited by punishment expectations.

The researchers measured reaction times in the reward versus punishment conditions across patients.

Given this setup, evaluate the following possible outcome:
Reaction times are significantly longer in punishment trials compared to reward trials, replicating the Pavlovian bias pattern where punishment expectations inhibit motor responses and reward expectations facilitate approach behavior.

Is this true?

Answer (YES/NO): YES